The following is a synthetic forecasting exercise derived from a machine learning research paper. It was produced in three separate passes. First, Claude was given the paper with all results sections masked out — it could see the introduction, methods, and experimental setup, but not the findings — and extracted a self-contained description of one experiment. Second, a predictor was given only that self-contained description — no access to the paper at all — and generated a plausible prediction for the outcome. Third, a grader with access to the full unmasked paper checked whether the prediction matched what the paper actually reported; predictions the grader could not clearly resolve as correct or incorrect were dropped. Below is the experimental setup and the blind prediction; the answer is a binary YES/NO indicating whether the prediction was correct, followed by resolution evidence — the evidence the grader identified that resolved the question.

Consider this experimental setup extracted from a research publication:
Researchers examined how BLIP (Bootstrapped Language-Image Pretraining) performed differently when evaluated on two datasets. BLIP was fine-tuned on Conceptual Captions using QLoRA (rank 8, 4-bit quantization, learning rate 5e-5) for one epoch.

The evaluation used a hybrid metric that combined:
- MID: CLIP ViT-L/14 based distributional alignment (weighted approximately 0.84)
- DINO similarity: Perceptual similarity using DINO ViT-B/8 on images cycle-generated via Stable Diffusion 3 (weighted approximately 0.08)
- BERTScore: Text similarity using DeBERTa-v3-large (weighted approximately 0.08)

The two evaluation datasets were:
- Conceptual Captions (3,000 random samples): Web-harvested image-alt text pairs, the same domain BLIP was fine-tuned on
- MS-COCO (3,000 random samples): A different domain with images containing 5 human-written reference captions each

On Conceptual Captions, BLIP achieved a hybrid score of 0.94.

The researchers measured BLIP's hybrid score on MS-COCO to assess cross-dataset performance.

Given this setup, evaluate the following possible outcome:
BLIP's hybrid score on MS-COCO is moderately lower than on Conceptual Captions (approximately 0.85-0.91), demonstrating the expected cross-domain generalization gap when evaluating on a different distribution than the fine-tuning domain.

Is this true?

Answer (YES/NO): YES